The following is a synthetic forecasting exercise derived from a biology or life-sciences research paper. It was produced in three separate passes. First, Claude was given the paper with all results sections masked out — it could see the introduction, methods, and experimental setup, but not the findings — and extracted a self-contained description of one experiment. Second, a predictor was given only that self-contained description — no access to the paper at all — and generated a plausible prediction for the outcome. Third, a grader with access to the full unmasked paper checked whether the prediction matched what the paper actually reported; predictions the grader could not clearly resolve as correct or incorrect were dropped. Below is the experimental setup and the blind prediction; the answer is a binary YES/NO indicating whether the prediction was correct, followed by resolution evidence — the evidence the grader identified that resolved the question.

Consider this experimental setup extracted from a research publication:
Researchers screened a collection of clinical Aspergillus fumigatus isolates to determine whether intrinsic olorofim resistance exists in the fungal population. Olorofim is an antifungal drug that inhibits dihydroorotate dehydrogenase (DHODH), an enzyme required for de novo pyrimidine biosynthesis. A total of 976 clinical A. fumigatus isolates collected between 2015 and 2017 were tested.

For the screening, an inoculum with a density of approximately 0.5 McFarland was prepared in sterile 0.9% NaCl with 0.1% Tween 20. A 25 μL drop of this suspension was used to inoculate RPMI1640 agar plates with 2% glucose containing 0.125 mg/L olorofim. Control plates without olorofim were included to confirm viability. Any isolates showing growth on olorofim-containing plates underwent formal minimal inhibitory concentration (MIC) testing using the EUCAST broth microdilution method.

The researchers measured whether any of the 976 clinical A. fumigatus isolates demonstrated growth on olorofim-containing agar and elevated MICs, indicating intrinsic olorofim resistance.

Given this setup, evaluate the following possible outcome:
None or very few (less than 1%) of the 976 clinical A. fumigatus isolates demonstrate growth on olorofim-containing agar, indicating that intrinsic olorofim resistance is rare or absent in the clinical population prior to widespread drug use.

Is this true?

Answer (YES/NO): YES